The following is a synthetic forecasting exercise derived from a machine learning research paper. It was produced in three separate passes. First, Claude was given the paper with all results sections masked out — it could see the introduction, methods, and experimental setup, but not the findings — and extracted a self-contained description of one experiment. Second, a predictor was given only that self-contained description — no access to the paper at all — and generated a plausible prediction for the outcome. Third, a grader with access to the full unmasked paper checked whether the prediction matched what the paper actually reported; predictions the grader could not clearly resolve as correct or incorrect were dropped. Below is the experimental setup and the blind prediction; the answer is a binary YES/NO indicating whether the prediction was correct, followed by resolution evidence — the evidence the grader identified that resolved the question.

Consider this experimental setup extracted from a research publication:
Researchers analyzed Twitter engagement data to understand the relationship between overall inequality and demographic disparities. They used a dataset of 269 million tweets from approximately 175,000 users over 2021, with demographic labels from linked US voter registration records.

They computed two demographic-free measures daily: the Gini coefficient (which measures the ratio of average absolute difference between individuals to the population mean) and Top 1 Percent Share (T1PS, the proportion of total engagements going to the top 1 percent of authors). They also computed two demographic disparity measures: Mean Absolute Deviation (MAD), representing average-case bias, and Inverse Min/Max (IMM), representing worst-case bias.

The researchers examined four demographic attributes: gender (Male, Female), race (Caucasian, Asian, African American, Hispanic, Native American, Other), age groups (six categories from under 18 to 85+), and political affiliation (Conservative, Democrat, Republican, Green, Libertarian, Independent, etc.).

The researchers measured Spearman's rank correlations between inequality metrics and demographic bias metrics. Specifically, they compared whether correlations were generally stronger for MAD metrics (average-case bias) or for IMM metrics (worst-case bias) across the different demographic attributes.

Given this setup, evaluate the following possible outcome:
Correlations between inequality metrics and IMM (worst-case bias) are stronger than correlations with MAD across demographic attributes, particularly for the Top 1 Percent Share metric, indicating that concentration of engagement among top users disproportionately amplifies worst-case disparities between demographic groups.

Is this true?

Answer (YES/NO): NO